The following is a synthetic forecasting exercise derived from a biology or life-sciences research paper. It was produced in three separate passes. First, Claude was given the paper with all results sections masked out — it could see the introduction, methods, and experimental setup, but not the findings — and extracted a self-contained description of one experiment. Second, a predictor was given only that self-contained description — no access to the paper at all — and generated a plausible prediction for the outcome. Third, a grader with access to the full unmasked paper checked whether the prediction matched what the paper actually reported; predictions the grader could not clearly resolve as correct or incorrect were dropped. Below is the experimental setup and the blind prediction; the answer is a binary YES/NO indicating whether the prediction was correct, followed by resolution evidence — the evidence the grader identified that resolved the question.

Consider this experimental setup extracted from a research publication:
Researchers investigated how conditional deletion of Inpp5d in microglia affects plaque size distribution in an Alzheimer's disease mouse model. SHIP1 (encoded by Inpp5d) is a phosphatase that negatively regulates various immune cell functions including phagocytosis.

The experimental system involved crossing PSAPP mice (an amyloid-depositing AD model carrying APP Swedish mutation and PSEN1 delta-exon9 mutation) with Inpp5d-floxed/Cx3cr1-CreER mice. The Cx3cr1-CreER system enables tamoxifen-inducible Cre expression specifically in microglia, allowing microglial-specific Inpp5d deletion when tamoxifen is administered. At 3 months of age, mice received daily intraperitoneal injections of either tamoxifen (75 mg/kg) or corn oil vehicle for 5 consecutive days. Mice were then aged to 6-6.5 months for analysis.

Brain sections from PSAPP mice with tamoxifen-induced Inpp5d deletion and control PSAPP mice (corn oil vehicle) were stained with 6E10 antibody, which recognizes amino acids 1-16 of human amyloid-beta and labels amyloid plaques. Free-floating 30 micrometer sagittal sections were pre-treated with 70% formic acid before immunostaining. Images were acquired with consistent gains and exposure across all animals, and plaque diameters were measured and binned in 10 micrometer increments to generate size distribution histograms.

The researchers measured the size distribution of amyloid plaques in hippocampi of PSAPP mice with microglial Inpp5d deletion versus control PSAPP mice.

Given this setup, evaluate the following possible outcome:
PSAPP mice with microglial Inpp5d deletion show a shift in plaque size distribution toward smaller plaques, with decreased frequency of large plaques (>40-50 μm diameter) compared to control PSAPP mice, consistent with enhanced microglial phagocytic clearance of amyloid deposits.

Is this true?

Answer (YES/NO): NO